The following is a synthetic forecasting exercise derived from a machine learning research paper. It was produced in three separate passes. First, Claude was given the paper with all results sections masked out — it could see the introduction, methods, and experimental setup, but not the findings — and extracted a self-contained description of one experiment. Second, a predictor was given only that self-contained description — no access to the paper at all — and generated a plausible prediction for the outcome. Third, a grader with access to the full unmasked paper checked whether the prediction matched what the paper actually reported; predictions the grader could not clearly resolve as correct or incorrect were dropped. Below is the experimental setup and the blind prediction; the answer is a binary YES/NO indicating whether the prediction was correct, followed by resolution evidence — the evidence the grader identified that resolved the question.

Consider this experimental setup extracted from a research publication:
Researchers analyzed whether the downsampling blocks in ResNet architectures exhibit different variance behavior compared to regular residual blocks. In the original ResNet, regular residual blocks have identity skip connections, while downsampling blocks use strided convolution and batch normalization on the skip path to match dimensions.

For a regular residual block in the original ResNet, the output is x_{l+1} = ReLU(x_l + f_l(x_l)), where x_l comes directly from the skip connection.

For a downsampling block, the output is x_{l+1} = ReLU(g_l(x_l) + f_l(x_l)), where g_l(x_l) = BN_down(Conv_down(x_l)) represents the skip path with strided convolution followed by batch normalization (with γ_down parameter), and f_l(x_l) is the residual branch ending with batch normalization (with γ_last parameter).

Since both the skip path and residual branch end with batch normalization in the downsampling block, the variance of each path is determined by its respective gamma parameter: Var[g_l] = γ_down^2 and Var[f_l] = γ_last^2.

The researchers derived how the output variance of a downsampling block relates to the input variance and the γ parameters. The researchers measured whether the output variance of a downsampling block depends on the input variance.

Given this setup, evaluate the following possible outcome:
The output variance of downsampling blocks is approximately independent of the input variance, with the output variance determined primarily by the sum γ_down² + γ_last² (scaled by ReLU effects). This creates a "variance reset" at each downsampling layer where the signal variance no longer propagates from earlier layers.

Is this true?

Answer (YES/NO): YES